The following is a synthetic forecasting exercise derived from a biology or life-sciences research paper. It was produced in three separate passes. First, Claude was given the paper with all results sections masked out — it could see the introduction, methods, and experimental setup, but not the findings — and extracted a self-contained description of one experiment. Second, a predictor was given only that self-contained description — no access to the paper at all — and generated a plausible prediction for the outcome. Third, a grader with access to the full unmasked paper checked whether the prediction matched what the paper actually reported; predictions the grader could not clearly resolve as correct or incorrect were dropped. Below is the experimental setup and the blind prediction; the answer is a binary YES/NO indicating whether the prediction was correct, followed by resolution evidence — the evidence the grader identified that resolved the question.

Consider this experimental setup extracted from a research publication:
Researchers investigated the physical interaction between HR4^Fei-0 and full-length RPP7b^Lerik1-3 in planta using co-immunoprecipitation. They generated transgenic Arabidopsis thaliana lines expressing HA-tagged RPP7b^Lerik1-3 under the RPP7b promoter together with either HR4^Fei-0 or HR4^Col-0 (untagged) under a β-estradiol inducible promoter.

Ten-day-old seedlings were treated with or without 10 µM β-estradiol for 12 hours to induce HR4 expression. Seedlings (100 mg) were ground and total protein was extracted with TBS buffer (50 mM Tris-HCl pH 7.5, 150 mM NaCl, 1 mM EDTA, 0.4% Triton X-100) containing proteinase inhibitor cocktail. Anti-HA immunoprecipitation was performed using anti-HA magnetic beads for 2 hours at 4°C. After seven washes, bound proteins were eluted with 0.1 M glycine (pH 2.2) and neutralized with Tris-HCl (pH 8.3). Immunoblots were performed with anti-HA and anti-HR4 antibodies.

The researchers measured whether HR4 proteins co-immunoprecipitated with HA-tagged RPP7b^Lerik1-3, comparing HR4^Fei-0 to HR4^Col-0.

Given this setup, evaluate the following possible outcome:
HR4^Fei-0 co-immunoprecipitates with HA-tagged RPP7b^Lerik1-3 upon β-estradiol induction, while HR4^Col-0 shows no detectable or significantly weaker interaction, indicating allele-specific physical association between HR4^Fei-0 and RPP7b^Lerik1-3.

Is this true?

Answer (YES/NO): YES